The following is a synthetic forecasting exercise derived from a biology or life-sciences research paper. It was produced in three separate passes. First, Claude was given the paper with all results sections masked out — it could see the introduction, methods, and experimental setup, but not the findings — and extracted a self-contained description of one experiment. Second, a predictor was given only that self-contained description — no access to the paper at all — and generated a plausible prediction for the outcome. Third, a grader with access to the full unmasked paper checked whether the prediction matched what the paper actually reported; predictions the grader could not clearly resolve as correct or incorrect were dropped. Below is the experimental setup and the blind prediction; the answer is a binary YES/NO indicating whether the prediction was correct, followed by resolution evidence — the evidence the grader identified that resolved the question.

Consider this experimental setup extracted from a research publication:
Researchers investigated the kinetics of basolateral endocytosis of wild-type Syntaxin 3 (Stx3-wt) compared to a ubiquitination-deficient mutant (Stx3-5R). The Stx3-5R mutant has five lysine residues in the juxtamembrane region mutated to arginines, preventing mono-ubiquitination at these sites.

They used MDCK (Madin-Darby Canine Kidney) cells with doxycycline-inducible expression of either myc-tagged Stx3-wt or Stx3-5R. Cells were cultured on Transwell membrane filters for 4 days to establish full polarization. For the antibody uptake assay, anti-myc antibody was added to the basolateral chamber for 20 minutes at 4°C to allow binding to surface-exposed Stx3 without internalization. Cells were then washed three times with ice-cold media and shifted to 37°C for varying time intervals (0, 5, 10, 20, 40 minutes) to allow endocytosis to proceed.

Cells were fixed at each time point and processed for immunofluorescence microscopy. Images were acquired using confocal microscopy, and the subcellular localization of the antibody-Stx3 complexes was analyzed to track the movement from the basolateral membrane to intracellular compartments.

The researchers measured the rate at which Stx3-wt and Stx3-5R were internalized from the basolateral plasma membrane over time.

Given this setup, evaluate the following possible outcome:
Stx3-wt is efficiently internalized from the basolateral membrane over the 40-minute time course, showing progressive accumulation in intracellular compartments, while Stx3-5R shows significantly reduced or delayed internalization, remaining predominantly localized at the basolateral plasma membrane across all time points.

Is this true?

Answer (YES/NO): YES